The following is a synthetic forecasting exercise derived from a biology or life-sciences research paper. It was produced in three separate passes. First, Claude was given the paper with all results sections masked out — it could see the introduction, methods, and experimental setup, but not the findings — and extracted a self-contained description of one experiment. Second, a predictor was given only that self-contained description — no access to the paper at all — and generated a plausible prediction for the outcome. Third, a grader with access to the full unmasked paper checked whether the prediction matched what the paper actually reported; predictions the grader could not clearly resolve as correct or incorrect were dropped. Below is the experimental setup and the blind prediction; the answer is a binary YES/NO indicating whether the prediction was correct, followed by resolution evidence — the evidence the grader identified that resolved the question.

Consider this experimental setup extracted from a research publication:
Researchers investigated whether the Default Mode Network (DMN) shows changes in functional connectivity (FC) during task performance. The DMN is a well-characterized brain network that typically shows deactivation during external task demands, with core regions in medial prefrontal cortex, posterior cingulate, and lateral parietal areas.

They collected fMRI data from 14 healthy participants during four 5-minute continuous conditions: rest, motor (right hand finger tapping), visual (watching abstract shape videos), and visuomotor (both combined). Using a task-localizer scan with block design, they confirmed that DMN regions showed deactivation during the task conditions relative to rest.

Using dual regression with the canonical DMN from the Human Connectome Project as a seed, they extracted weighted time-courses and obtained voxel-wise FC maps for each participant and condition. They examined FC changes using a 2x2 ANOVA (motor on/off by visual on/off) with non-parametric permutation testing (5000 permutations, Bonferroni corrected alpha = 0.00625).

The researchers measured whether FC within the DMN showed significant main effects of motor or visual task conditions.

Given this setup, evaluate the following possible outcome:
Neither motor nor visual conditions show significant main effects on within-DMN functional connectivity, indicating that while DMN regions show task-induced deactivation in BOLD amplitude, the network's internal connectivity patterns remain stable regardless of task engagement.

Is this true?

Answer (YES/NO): YES